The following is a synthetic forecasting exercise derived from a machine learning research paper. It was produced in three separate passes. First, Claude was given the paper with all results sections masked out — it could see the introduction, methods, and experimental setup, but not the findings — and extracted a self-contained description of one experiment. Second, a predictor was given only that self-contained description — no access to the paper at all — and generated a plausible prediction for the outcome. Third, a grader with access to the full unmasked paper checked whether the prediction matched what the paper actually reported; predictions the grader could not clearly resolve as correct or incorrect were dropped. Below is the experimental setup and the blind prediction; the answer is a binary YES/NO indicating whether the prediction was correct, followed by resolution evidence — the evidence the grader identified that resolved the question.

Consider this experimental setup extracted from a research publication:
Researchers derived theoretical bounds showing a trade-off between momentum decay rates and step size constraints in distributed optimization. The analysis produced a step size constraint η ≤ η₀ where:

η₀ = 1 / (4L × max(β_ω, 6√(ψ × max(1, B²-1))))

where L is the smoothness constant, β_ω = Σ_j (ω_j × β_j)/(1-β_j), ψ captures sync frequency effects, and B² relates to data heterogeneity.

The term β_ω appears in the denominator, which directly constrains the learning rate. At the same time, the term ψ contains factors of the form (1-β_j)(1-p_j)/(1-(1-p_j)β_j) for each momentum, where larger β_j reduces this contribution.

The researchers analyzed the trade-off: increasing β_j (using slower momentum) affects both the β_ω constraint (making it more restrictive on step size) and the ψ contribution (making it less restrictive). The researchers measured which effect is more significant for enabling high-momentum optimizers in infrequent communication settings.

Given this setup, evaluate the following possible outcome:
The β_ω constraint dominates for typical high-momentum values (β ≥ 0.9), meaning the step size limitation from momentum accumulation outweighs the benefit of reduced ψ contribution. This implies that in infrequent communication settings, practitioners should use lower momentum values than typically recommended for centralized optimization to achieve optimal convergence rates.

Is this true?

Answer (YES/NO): NO